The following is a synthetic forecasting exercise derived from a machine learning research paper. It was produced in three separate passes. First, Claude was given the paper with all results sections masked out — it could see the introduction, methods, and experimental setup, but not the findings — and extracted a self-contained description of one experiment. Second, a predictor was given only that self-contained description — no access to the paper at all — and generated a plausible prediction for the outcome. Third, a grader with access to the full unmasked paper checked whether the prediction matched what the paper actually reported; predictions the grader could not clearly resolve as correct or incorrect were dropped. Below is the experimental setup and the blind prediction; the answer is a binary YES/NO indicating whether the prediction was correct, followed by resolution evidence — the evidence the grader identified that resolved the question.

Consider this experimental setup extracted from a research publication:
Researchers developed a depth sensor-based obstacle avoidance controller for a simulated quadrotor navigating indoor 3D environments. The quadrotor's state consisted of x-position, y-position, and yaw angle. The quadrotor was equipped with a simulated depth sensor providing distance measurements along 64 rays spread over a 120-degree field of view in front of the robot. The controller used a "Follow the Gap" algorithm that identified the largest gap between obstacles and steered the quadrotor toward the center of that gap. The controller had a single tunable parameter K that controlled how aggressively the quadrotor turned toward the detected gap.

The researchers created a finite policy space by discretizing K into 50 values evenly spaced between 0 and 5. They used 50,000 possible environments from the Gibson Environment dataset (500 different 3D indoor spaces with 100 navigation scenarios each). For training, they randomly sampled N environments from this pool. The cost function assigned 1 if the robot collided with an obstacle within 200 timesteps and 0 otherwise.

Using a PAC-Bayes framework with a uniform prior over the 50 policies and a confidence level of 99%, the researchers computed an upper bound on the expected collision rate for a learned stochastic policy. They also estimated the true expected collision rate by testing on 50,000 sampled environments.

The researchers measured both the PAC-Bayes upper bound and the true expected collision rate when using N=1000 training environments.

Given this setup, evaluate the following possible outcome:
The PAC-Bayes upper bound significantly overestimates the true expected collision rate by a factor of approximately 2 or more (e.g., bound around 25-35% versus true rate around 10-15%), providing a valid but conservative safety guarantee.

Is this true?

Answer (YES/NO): NO